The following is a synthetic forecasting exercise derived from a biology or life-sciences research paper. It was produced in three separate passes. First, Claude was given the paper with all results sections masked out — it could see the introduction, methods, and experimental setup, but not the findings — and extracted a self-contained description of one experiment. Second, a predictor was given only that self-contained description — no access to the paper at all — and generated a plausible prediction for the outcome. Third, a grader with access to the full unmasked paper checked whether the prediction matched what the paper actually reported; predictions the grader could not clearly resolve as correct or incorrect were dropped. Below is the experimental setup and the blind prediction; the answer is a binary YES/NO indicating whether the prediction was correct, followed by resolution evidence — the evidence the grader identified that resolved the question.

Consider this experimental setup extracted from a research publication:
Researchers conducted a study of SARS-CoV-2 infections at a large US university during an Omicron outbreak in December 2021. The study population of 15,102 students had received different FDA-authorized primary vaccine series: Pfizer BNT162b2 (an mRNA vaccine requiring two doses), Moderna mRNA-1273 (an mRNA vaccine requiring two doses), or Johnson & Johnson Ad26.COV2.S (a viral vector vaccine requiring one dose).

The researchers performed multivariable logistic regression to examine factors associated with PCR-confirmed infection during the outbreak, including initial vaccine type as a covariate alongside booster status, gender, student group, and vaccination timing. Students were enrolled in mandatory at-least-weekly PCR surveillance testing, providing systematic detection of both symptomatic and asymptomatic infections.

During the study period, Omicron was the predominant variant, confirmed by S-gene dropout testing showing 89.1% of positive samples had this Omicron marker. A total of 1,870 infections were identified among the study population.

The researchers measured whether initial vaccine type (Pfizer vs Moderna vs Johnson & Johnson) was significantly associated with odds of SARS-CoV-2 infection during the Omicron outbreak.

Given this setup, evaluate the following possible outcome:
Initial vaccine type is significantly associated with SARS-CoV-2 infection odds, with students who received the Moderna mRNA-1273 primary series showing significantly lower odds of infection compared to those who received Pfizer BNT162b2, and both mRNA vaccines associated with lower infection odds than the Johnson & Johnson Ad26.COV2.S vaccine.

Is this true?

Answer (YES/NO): NO